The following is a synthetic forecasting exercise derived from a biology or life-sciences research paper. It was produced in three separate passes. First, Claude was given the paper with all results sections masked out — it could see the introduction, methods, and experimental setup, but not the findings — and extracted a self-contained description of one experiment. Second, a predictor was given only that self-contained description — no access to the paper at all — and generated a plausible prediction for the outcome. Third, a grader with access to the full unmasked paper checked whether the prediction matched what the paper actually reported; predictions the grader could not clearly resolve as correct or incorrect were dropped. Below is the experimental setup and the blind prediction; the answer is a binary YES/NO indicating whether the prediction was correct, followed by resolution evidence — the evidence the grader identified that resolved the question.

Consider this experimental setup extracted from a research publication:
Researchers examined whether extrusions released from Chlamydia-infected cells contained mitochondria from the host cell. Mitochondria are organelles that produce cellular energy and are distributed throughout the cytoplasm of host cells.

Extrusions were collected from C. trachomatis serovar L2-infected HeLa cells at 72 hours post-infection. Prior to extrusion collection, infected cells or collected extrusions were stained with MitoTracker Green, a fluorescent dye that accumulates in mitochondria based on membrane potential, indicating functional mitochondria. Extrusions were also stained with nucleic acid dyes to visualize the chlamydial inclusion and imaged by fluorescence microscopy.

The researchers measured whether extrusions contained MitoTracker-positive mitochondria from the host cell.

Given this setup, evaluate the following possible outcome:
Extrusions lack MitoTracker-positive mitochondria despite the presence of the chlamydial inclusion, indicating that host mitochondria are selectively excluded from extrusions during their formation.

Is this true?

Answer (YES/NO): NO